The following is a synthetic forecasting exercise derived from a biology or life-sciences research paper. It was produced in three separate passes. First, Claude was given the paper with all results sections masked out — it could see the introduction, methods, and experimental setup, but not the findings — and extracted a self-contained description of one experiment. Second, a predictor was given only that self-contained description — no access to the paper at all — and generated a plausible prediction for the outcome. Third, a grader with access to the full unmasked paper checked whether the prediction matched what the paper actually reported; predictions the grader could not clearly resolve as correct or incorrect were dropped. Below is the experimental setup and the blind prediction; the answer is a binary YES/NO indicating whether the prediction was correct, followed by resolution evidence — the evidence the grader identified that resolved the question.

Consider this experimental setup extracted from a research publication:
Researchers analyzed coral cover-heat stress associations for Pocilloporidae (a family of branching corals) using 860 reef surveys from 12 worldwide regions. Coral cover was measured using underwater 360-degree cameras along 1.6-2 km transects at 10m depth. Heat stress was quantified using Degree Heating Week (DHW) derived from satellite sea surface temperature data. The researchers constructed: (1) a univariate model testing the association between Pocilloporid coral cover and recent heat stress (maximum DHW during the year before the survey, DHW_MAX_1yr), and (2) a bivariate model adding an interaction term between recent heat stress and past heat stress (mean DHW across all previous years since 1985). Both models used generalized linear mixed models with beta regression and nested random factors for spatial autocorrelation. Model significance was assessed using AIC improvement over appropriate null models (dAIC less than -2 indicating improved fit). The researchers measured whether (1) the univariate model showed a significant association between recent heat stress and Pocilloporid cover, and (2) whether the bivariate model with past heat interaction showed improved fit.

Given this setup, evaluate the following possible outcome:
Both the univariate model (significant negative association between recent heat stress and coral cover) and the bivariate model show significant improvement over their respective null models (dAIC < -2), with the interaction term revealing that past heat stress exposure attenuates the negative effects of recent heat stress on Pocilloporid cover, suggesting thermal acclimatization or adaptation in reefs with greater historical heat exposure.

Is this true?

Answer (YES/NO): NO